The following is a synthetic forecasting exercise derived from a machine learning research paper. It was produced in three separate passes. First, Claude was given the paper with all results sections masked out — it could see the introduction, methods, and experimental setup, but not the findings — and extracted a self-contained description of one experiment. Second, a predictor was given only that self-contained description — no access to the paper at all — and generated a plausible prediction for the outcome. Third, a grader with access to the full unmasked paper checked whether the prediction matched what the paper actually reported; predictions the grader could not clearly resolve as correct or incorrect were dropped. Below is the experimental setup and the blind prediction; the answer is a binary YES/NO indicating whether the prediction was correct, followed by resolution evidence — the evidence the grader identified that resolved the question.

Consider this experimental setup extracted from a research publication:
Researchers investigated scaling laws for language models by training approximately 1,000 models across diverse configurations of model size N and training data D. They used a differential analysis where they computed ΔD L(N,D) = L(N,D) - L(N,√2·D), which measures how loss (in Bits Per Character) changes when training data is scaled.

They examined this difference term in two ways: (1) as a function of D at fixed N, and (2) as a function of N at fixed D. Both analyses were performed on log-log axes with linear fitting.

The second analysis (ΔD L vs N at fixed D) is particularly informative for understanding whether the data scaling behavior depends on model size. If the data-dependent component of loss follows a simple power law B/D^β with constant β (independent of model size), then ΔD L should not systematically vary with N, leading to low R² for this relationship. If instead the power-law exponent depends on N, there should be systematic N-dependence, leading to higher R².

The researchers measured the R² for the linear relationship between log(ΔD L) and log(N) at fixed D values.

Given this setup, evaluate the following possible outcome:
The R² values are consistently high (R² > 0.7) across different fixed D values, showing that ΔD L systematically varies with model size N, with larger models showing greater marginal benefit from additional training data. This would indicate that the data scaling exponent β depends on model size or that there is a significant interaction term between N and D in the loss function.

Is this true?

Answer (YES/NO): YES